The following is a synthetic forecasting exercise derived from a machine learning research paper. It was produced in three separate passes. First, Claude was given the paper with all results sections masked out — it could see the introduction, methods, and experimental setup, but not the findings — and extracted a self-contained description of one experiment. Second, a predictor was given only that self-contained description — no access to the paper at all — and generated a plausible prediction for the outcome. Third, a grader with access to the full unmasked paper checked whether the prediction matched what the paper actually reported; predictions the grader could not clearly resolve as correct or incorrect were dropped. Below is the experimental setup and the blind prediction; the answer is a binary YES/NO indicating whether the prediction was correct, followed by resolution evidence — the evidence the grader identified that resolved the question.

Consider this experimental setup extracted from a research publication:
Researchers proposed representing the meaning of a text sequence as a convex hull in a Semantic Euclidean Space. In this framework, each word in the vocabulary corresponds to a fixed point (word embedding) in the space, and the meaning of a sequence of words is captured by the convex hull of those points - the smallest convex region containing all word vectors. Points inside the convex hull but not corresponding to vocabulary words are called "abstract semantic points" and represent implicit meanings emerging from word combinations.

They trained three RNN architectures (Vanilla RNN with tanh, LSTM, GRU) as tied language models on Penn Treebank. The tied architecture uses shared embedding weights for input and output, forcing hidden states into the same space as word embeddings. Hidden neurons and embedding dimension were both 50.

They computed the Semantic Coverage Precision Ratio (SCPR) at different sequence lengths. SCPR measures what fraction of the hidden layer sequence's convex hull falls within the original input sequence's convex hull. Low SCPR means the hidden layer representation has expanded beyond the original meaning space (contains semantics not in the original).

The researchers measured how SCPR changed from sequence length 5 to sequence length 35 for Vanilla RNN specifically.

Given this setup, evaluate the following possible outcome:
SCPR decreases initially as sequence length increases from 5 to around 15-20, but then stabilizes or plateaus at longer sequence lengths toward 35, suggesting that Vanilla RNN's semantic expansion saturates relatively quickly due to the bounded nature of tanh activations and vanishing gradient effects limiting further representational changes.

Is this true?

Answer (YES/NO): NO